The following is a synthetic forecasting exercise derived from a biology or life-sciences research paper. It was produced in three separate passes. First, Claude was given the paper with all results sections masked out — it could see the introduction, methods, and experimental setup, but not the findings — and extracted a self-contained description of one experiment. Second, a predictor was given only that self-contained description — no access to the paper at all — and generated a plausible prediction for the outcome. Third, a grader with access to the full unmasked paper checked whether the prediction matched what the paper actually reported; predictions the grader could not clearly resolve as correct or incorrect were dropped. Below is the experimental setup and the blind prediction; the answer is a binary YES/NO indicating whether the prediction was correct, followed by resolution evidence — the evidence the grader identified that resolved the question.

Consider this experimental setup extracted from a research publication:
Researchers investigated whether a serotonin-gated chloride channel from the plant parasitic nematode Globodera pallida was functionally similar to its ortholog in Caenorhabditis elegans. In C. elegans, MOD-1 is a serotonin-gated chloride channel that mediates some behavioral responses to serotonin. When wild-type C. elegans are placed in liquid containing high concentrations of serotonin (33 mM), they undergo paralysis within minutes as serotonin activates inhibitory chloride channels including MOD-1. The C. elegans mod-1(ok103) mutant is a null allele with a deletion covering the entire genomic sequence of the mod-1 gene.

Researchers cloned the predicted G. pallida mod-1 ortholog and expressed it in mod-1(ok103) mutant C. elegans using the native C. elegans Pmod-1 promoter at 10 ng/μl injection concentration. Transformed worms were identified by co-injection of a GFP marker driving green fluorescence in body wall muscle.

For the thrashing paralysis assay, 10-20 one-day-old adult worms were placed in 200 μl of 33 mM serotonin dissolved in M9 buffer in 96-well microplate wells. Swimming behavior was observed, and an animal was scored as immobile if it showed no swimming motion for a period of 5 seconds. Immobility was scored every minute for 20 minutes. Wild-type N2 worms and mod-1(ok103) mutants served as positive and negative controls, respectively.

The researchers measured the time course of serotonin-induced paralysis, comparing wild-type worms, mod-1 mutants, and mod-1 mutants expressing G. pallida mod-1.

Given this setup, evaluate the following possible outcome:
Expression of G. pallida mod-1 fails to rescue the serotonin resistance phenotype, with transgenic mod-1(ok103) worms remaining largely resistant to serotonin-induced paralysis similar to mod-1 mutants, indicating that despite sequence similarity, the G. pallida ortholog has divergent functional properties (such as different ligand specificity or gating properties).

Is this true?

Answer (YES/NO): NO